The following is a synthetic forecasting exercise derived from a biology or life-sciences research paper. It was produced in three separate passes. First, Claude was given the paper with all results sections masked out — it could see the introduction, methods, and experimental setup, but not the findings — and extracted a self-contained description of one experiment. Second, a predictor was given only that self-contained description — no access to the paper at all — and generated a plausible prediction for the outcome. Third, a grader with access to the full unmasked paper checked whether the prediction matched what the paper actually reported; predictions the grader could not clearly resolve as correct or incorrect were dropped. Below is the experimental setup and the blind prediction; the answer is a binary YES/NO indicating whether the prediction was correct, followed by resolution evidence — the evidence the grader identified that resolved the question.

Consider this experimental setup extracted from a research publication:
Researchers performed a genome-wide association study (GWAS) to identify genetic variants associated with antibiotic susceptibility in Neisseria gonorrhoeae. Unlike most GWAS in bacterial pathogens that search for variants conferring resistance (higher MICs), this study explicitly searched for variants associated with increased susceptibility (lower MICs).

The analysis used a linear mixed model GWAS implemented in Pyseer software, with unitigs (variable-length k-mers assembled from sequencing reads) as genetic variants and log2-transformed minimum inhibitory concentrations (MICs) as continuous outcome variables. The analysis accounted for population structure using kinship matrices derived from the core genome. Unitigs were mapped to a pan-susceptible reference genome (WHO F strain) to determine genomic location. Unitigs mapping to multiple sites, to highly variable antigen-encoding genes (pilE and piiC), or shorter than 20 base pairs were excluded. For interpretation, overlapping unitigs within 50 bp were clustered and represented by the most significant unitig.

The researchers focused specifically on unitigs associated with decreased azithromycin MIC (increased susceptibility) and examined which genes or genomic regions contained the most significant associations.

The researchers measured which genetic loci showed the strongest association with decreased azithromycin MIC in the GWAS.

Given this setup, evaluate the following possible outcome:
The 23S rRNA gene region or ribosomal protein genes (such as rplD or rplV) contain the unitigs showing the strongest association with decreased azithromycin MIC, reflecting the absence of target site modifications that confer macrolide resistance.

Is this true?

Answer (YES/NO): NO